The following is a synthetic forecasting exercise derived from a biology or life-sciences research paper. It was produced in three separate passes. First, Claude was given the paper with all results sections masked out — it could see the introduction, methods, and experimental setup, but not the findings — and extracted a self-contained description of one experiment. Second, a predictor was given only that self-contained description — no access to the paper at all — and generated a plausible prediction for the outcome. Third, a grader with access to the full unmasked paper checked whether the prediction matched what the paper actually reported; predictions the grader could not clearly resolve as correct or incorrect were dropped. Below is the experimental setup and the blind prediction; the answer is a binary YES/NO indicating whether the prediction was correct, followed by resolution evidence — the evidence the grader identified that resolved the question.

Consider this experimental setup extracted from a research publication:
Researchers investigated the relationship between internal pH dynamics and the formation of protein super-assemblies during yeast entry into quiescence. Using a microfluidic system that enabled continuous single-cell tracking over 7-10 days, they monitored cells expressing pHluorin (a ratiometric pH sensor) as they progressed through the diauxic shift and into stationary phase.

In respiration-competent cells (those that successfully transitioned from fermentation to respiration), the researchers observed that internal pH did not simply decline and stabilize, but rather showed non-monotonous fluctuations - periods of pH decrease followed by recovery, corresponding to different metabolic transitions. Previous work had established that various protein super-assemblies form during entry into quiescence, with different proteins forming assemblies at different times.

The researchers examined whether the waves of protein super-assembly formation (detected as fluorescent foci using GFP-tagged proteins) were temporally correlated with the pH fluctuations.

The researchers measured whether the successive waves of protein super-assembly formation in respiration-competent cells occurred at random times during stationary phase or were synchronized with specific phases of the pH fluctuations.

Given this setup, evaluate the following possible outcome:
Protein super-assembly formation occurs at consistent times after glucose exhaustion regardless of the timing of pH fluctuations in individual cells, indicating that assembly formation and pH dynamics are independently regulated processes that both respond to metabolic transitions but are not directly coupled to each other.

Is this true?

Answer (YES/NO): NO